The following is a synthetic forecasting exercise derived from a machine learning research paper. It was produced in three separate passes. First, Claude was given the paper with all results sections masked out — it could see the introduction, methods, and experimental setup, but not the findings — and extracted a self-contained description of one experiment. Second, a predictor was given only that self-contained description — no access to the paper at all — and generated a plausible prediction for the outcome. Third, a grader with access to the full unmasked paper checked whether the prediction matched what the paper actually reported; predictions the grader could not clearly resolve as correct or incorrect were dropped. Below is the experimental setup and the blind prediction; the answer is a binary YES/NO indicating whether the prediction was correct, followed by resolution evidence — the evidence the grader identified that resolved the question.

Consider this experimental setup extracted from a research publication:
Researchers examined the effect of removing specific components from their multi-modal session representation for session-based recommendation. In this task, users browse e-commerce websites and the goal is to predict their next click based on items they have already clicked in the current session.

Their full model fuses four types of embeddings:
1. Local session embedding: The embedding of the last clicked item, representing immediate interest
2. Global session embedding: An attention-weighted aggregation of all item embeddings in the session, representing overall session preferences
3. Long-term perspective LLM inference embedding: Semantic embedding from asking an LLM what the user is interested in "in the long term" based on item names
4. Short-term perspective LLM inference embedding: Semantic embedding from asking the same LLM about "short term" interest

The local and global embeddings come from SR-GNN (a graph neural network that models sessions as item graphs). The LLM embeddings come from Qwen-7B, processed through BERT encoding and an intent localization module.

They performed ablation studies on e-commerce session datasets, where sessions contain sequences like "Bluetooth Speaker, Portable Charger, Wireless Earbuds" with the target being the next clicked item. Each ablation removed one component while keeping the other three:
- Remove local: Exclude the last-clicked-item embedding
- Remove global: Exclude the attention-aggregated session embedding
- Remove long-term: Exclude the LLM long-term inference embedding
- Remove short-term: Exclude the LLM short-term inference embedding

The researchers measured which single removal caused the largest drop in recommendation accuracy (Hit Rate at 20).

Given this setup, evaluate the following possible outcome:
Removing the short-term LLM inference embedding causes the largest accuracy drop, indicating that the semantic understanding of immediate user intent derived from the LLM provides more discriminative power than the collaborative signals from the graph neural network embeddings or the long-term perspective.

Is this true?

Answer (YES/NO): NO